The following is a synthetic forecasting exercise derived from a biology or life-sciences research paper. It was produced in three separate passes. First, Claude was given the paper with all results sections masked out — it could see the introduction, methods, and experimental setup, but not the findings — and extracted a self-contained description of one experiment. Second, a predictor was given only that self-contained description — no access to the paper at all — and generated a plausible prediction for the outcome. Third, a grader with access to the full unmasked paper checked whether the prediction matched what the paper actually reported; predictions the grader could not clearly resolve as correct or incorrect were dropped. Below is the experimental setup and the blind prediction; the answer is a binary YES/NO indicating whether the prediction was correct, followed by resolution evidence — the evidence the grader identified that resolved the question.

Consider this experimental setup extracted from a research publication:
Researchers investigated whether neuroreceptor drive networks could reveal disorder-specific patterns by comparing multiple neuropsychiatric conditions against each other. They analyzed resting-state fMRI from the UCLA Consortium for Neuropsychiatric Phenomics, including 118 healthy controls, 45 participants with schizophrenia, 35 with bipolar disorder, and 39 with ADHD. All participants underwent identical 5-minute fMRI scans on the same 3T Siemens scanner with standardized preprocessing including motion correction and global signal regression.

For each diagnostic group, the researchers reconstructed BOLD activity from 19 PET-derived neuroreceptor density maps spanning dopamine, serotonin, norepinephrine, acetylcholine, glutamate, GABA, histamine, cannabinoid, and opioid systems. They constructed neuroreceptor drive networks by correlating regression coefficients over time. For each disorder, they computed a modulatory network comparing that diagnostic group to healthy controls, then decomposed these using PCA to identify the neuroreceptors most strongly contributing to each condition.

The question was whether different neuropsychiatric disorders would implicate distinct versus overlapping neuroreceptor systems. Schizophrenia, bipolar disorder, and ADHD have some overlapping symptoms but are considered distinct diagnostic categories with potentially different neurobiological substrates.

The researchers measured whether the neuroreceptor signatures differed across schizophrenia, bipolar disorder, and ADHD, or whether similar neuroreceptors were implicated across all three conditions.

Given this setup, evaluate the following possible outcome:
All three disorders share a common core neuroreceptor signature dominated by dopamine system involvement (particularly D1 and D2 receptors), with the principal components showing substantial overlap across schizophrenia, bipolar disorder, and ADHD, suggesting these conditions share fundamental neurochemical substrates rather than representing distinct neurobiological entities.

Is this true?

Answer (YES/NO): NO